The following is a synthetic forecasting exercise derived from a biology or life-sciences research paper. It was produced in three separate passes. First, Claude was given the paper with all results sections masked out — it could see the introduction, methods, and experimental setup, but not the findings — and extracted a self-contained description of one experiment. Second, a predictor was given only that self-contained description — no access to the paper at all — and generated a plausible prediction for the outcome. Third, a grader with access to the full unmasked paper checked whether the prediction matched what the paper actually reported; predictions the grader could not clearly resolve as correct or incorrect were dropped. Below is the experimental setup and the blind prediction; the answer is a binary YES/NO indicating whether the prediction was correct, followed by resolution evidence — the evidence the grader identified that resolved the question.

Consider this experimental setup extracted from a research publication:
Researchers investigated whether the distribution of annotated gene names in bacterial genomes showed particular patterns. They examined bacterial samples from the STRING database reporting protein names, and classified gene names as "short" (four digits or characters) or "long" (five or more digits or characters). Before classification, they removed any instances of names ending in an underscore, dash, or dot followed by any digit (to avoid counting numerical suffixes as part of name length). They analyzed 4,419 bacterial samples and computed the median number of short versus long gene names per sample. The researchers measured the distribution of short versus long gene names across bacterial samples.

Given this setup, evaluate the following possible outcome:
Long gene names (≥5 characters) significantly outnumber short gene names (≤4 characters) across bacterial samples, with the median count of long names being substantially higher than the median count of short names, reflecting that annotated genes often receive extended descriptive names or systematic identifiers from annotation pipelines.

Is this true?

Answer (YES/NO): YES